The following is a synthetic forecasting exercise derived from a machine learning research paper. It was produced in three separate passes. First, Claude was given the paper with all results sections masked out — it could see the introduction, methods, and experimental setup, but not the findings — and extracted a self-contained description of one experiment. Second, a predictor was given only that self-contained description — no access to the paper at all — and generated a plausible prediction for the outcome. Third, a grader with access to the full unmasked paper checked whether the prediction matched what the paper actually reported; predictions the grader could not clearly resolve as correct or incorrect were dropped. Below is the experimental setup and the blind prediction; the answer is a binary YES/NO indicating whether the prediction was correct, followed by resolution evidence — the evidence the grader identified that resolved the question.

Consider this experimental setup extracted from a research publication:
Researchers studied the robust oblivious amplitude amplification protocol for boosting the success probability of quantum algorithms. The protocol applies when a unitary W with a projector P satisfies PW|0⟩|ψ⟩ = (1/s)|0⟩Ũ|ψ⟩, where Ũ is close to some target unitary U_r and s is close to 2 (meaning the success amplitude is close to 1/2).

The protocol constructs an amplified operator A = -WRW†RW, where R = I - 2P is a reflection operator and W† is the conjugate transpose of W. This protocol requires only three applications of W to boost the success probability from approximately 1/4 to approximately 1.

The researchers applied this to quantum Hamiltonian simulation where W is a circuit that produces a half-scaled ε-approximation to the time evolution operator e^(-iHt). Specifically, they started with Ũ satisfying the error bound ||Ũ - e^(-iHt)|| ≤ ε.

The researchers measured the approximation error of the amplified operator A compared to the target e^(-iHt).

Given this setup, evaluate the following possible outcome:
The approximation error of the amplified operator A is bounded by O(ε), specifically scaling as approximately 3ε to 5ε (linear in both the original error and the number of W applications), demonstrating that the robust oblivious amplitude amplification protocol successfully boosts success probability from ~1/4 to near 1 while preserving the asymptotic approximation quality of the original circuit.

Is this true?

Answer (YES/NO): NO